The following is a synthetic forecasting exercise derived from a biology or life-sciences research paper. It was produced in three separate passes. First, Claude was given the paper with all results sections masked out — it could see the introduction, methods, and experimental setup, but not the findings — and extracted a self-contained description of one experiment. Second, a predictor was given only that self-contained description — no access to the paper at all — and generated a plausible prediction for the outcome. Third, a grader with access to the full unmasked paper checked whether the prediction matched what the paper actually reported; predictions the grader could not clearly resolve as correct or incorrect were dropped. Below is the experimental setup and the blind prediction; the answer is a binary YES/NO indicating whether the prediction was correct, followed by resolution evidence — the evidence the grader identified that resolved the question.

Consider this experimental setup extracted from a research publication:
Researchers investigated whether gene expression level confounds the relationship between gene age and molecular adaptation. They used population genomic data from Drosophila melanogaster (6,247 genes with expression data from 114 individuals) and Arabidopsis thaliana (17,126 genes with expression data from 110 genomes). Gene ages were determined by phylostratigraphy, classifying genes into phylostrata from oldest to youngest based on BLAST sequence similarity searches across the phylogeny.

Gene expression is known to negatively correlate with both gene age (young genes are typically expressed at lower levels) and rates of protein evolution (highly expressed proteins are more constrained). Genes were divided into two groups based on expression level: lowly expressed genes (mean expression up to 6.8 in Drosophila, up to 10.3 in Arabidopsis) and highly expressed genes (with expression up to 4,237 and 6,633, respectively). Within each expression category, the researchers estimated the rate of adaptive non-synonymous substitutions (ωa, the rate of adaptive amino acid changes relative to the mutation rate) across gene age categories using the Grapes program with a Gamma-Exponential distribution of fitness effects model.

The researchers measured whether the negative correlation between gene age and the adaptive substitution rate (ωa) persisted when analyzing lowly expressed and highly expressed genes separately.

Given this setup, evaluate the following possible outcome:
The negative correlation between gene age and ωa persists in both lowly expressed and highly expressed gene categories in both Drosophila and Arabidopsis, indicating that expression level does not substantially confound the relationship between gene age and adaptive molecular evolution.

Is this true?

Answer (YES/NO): NO